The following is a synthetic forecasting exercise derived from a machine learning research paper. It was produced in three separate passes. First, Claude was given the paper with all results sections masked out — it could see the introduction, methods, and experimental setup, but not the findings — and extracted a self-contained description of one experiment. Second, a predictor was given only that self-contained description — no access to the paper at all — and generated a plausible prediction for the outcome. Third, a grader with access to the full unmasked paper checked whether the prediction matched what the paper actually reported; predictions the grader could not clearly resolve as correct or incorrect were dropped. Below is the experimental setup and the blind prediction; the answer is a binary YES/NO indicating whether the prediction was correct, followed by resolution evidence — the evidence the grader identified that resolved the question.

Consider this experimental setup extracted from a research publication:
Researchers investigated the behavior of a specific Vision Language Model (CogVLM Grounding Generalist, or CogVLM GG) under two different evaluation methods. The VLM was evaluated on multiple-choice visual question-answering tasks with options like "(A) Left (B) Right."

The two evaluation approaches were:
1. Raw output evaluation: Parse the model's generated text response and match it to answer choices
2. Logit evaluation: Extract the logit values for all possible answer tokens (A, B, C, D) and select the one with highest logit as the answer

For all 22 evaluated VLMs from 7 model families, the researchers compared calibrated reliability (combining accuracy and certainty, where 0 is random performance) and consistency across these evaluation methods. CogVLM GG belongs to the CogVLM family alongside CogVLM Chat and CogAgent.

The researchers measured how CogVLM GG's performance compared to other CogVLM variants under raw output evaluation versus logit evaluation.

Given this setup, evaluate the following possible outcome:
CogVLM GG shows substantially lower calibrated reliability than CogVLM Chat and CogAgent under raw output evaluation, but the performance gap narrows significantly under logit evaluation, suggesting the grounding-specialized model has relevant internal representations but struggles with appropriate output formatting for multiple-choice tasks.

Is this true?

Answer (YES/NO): YES